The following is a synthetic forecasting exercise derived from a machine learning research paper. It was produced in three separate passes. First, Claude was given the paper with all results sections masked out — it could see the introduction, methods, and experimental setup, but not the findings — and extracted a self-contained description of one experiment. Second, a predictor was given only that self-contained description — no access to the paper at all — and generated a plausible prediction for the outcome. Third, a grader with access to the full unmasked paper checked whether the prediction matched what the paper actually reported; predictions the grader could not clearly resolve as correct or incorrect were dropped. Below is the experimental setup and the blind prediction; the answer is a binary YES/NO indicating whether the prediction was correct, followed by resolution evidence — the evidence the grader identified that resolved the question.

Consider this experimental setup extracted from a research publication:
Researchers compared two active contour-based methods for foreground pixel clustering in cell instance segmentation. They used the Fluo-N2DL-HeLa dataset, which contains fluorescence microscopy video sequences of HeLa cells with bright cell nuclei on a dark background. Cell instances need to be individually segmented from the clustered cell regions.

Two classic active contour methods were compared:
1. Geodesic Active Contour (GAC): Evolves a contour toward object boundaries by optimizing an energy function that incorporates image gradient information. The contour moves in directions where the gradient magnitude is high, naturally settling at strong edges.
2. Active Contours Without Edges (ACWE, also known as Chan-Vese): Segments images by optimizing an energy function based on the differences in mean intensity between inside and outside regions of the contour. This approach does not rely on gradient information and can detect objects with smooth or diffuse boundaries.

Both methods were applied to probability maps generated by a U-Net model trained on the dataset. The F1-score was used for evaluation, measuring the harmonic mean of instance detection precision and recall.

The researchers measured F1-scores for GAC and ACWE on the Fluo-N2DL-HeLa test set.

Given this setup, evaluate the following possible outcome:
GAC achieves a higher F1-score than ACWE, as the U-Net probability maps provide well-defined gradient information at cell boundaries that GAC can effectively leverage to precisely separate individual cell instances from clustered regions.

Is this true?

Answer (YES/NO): NO